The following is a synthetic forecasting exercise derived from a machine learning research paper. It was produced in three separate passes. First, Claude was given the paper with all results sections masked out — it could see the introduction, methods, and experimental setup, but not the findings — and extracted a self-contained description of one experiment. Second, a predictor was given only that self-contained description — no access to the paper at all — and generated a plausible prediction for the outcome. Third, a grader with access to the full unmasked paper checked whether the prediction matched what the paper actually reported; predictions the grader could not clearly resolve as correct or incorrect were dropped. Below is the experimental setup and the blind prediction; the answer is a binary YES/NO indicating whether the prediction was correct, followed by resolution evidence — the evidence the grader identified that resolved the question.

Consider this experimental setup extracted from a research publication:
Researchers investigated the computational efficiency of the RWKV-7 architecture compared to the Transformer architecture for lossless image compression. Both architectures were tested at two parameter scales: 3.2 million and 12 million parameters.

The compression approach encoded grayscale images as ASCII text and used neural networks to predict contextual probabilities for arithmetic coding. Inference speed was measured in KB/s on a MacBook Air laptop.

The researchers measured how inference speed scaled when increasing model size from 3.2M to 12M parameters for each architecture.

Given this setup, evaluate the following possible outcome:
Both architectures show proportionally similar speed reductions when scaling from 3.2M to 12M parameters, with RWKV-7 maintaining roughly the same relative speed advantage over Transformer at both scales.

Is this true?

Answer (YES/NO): NO